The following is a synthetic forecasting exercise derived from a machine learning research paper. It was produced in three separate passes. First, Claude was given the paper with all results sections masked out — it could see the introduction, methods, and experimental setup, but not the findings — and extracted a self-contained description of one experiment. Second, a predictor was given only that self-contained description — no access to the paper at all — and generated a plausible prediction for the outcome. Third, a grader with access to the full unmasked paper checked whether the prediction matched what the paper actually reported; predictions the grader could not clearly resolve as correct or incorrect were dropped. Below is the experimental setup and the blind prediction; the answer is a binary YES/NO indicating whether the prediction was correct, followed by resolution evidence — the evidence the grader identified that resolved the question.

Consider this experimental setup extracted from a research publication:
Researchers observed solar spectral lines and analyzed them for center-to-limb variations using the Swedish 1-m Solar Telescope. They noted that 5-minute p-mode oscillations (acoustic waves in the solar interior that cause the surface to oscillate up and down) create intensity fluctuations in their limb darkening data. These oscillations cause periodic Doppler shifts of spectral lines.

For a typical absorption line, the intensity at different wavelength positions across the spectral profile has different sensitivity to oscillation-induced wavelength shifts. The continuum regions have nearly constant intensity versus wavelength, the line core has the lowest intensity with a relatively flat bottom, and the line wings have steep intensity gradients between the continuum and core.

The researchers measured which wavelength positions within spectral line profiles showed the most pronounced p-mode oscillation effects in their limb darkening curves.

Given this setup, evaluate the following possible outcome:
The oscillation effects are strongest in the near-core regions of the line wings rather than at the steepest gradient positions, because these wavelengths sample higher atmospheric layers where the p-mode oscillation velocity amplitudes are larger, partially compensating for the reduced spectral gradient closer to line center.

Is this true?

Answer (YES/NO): NO